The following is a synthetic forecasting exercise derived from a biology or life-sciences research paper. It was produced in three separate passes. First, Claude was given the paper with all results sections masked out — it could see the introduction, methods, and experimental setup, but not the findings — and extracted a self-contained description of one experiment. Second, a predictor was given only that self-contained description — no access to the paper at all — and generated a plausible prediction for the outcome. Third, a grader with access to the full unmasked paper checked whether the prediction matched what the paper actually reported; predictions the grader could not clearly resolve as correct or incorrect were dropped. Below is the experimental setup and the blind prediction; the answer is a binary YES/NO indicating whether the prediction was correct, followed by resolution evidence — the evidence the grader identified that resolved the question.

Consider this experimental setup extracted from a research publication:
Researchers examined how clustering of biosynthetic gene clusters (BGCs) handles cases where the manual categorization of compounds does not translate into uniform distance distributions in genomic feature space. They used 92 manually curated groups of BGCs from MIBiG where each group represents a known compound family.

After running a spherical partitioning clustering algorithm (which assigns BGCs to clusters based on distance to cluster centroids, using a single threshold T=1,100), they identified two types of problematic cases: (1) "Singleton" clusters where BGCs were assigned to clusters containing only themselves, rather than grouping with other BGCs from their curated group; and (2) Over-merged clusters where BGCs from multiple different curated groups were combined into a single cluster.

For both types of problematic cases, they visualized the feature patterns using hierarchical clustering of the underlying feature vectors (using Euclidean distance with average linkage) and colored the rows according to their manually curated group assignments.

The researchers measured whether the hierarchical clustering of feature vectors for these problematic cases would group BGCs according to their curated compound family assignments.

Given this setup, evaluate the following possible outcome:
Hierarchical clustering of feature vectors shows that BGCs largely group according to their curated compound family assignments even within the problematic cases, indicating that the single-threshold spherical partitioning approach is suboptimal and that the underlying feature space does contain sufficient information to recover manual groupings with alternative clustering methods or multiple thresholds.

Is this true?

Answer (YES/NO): YES